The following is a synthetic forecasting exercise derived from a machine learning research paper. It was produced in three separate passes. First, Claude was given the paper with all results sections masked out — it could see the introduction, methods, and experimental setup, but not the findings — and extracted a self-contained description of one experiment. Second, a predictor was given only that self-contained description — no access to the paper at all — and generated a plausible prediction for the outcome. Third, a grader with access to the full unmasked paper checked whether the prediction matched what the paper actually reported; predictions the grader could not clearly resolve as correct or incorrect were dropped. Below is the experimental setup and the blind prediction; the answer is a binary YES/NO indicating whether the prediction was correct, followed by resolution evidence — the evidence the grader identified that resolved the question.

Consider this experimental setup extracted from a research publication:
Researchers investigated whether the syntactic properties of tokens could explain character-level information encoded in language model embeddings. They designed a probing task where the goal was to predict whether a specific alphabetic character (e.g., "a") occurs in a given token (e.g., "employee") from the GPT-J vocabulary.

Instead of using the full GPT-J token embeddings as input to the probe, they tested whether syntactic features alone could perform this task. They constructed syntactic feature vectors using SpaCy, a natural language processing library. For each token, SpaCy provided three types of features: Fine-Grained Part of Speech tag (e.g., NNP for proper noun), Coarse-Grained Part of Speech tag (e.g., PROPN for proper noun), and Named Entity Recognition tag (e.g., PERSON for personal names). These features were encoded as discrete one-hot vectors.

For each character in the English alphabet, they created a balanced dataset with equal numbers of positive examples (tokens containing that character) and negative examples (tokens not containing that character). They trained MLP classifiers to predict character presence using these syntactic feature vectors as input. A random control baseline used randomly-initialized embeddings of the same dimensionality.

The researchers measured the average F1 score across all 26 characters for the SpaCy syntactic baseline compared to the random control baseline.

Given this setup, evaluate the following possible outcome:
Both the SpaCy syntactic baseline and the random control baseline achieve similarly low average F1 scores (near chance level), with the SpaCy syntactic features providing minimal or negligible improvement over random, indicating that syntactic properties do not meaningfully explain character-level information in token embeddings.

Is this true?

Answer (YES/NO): NO